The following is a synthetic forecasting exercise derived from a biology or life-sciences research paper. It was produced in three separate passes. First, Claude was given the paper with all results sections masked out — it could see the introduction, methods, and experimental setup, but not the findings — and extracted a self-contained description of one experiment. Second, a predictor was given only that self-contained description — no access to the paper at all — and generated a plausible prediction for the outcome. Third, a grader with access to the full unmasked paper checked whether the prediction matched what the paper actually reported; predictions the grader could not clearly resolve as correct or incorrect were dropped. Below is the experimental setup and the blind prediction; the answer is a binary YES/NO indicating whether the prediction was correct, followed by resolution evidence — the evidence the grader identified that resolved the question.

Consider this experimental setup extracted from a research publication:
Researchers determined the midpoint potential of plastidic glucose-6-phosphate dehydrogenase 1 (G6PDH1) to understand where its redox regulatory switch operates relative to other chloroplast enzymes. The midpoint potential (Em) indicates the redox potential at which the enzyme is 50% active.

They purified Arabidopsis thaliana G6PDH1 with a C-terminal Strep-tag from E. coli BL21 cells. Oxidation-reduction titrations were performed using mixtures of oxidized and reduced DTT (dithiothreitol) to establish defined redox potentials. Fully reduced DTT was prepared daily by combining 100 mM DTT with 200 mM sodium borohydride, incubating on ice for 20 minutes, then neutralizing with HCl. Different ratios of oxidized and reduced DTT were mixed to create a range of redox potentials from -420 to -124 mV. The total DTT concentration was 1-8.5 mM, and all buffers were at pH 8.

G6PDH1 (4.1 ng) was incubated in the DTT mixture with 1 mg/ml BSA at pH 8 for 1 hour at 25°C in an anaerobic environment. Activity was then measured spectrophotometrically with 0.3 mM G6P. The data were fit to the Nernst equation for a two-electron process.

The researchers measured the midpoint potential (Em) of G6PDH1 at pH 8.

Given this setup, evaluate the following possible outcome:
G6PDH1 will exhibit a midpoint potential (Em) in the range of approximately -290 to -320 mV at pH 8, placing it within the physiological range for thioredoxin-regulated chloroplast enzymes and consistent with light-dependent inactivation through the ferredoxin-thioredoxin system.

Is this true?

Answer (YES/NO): NO